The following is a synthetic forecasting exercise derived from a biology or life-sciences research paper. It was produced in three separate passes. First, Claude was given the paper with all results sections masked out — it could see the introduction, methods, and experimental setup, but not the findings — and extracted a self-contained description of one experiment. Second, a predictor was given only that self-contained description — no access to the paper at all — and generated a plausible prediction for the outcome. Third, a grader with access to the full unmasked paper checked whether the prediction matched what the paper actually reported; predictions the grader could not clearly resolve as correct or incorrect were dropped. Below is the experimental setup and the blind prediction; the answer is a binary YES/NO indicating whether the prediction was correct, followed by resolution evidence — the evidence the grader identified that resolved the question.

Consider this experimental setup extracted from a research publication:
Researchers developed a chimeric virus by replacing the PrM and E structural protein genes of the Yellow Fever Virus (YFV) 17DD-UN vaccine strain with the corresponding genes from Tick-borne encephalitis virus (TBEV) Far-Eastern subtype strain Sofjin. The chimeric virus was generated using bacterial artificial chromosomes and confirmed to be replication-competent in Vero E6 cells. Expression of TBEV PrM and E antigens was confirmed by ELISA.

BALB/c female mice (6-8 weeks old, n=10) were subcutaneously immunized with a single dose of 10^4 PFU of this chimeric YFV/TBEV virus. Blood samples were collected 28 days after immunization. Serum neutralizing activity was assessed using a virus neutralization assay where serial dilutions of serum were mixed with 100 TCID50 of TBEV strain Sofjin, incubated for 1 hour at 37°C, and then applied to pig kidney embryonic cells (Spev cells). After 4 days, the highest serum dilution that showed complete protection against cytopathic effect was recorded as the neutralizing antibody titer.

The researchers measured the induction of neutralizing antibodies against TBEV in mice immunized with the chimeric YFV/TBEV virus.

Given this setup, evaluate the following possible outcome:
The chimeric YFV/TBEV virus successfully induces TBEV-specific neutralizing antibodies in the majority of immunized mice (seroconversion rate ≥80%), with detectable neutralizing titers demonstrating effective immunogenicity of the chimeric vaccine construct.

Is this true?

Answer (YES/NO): NO